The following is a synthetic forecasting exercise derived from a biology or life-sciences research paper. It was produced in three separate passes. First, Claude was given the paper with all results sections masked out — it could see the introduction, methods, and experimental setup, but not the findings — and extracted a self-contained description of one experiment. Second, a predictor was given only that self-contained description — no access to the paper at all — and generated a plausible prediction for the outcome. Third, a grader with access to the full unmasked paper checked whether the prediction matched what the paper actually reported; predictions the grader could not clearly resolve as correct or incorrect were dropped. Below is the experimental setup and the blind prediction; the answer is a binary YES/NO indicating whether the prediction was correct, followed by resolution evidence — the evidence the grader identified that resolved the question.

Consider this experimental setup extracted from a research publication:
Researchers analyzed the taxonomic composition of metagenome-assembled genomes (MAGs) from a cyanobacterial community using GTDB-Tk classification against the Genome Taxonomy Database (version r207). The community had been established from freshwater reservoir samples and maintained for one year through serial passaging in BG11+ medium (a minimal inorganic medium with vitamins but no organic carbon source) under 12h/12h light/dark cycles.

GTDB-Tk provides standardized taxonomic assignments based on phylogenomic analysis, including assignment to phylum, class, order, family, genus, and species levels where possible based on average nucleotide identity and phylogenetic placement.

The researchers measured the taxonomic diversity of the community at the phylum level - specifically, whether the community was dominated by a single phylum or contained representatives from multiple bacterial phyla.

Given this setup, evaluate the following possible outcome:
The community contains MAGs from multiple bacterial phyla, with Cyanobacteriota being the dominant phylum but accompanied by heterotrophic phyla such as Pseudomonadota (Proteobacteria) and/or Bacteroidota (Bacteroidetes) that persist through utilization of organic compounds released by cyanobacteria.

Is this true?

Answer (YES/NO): YES